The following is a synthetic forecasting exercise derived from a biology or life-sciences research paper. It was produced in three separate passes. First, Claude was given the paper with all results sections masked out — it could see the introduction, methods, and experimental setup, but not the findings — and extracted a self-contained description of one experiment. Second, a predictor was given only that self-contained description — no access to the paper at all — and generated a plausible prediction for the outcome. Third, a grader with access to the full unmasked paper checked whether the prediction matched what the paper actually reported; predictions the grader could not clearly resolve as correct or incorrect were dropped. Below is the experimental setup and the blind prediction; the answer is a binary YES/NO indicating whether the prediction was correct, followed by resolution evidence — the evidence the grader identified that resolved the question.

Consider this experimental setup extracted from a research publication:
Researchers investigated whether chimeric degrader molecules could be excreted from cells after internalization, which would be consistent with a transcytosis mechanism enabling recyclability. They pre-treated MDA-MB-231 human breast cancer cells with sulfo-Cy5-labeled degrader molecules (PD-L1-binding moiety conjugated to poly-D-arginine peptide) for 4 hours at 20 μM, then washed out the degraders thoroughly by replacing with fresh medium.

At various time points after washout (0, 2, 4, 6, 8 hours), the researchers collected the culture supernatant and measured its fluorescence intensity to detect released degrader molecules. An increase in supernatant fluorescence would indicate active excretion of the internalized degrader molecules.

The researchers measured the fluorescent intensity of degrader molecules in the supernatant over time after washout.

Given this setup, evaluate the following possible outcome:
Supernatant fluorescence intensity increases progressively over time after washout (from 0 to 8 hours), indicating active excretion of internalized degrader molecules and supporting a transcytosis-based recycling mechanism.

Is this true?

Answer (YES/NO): YES